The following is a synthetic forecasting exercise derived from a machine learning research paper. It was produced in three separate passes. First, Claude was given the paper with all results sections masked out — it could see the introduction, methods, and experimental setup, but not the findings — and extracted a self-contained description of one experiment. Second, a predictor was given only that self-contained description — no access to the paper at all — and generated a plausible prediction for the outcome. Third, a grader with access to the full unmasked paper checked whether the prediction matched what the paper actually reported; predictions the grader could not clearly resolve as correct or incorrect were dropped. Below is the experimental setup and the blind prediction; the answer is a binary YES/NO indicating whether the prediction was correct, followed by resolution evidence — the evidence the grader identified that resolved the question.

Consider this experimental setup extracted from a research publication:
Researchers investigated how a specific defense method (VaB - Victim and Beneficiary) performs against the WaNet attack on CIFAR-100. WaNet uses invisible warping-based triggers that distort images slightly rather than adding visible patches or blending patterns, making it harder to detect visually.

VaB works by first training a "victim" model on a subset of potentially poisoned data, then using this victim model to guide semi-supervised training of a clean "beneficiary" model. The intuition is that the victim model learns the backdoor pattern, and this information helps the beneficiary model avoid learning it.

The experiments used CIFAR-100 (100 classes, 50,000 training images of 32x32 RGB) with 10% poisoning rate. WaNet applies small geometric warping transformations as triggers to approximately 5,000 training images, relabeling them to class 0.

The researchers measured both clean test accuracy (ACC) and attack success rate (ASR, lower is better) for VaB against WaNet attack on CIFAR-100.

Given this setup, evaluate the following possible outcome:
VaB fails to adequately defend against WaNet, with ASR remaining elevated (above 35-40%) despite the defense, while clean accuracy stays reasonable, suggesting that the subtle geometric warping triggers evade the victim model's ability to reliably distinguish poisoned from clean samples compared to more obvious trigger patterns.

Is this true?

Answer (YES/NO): NO